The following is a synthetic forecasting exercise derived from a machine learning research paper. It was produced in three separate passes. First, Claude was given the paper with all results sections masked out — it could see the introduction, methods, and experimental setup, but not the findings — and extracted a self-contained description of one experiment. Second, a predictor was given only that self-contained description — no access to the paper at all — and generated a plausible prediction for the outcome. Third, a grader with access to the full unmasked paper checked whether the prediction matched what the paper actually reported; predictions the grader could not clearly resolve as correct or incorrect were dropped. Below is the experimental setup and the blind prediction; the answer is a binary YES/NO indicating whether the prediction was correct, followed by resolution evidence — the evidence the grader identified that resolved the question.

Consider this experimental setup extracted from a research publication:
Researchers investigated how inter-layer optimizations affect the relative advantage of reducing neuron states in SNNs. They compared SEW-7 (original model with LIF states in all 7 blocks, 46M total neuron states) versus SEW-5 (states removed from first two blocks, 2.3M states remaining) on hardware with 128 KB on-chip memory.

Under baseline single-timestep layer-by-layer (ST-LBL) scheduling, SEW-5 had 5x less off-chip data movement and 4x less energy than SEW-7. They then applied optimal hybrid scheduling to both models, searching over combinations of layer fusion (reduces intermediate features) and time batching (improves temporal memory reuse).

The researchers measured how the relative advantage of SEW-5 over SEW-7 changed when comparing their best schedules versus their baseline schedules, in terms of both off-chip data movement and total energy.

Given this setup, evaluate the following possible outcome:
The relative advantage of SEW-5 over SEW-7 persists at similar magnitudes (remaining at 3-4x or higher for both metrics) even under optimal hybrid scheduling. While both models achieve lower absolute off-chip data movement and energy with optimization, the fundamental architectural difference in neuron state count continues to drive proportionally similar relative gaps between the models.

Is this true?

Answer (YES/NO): NO